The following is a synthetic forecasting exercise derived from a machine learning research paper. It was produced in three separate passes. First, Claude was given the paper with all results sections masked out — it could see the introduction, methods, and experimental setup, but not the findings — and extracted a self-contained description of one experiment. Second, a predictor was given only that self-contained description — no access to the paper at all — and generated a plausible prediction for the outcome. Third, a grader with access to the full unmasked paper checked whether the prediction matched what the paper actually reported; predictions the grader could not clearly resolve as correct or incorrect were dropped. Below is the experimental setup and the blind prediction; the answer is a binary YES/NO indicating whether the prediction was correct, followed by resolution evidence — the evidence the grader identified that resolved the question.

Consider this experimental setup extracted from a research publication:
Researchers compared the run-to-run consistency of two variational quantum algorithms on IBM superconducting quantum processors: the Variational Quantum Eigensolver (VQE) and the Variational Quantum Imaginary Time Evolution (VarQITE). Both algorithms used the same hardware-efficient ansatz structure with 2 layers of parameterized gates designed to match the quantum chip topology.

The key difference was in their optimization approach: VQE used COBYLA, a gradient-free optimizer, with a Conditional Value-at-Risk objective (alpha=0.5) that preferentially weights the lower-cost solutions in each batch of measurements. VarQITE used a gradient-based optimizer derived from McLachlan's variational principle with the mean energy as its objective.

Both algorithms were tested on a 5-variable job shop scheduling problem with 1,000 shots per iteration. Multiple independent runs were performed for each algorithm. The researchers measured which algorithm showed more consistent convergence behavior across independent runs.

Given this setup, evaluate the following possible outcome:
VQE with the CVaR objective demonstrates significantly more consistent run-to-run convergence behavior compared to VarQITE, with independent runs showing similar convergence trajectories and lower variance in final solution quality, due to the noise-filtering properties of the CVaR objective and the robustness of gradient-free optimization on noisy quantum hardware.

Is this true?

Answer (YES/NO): YES